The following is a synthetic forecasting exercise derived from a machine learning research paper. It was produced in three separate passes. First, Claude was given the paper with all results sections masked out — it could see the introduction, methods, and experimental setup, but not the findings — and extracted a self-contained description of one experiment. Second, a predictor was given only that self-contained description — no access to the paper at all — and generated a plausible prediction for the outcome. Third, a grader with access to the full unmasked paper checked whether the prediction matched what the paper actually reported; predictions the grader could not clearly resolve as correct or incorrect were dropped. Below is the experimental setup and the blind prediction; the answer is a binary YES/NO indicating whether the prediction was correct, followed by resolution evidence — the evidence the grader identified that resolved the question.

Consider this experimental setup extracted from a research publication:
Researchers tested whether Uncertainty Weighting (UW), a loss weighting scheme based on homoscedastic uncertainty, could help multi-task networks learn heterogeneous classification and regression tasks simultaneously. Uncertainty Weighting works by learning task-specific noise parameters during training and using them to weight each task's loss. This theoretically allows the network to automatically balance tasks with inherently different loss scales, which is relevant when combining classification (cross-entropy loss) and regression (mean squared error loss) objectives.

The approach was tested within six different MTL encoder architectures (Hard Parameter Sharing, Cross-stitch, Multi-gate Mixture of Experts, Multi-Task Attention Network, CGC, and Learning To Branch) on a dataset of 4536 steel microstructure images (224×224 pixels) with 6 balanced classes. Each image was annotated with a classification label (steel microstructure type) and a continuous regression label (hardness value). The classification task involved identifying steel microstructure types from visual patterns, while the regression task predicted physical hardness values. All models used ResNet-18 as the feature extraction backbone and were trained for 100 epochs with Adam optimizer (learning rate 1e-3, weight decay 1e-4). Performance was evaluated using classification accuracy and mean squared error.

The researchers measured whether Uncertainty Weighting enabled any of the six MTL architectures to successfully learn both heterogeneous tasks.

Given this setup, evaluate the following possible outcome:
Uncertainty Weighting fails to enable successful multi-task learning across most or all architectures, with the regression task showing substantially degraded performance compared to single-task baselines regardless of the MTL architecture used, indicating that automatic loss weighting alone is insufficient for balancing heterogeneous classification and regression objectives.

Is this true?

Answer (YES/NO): YES